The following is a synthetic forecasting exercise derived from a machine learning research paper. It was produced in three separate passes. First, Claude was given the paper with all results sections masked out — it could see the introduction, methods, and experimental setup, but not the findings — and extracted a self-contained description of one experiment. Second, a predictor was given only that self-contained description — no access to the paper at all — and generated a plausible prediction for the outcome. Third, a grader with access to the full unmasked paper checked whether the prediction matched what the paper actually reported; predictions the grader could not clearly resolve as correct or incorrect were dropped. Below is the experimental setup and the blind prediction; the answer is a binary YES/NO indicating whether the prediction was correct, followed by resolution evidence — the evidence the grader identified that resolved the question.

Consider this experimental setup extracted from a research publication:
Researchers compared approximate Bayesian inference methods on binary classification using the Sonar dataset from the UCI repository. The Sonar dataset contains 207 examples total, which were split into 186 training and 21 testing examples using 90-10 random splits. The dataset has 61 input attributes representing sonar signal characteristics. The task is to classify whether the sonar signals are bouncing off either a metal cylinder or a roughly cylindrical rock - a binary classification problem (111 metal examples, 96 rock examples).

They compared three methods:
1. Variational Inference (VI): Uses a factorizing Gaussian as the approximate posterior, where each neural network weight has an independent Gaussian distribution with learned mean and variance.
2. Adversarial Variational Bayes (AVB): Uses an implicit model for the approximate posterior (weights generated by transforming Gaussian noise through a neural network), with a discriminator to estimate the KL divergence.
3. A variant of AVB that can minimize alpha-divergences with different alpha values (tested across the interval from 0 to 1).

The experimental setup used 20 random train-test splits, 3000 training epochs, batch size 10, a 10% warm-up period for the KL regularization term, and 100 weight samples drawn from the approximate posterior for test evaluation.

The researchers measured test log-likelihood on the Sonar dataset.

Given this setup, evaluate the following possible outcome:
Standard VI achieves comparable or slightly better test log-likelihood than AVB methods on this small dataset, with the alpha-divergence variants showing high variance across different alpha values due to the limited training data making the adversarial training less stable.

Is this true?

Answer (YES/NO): NO